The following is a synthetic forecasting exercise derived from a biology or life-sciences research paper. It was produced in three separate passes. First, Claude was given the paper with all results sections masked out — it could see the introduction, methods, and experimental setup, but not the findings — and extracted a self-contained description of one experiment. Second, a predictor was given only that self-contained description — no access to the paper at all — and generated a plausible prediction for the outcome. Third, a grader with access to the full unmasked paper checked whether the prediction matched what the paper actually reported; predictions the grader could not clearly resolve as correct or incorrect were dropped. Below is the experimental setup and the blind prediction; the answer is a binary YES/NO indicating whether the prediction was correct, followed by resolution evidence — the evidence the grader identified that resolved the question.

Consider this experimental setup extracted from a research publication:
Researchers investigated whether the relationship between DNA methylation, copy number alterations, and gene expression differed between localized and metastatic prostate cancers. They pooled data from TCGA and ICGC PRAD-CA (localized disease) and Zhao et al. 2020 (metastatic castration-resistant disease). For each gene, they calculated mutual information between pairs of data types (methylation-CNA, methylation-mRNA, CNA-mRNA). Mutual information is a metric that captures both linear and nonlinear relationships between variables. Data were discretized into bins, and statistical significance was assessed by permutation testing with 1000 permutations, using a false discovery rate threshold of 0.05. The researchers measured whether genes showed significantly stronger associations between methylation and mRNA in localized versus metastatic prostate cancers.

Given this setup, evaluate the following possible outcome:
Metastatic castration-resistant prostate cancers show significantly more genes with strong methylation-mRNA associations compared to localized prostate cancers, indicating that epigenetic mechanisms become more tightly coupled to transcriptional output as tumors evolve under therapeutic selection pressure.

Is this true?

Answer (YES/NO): NO